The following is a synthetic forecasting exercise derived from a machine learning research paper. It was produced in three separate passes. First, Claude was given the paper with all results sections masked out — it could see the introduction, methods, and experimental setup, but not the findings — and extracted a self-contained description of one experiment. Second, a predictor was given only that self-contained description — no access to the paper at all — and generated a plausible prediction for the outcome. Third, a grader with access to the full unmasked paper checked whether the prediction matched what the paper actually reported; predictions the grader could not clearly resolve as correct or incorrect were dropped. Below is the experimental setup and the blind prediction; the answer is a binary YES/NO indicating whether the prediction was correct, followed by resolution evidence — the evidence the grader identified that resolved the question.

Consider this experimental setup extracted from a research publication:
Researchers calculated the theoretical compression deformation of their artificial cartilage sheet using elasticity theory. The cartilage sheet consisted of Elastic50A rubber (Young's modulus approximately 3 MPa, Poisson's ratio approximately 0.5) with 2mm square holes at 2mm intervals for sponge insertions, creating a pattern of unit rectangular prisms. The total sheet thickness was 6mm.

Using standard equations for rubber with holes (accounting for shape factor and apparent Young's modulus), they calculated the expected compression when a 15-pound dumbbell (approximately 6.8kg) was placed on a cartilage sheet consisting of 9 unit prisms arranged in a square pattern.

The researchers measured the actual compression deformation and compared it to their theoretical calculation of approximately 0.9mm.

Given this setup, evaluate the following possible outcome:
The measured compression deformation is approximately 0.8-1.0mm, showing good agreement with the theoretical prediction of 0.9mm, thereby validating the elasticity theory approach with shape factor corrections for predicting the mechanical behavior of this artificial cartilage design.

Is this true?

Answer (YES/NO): YES